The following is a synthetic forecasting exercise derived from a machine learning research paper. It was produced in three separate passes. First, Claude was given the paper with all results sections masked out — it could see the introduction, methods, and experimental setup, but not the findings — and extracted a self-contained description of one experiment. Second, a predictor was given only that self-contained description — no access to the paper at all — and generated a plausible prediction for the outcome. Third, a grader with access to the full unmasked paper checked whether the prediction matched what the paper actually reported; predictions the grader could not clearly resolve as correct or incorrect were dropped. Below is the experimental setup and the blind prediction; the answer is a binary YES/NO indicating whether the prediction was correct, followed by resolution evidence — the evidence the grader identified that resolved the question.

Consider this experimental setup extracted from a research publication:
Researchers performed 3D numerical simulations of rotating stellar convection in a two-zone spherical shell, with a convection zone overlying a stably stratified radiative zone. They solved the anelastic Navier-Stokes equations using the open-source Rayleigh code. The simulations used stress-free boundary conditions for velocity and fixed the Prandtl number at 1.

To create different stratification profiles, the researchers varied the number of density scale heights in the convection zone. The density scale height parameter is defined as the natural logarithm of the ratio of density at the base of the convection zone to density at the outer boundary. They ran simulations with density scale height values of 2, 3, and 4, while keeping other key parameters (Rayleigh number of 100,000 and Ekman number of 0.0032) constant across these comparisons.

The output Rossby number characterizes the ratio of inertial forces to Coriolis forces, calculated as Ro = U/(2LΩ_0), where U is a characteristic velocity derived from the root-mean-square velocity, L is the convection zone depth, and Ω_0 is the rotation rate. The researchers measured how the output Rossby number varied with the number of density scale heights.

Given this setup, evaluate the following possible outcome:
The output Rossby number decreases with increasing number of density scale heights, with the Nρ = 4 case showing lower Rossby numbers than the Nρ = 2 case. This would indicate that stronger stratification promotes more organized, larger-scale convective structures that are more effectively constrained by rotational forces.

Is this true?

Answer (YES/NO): YES